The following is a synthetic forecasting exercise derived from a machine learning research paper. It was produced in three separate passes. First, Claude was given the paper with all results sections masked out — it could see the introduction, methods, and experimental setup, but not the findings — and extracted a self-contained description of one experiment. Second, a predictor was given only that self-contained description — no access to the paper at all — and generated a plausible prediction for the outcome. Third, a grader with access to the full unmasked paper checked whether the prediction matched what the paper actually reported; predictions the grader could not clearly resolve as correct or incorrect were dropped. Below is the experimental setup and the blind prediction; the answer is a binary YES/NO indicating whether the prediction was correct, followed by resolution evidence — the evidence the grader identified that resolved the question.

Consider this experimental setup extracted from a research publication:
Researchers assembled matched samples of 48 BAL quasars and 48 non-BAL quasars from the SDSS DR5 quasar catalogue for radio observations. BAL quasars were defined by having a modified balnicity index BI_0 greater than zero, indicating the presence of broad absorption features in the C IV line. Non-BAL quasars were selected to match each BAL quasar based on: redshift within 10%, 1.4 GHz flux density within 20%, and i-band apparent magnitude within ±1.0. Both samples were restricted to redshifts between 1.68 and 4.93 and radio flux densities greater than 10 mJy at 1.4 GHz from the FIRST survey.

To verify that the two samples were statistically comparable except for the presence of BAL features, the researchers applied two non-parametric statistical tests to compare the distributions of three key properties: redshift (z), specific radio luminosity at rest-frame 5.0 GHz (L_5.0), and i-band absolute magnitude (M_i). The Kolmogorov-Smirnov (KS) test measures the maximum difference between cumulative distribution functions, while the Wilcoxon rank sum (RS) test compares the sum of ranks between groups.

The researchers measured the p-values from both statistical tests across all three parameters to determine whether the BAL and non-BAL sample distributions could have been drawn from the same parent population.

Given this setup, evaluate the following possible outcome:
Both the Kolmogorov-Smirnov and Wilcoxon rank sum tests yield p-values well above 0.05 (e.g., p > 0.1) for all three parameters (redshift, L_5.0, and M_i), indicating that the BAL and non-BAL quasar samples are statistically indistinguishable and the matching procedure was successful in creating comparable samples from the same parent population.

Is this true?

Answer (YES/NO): YES